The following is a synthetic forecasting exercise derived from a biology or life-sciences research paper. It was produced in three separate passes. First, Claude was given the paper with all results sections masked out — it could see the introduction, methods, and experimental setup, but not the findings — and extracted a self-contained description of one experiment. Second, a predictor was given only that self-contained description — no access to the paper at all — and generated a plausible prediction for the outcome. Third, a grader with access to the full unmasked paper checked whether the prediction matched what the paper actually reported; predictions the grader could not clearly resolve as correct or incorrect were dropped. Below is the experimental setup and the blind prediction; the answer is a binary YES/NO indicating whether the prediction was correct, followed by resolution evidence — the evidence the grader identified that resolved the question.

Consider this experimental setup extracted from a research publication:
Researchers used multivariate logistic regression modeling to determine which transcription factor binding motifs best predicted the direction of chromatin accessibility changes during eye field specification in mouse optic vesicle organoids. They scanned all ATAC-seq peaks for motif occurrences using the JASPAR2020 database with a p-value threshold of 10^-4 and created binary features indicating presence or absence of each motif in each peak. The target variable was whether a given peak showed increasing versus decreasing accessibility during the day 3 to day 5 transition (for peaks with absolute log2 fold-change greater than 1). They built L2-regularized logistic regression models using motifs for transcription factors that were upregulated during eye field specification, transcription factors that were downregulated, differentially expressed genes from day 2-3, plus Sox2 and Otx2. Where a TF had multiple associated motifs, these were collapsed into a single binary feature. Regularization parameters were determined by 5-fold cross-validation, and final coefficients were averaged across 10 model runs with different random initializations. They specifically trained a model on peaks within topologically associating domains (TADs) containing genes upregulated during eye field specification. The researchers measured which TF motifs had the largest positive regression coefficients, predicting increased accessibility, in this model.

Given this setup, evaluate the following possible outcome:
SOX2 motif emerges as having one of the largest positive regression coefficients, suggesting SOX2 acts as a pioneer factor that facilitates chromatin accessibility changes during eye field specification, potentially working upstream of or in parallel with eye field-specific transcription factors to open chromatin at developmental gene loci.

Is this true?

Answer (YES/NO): NO